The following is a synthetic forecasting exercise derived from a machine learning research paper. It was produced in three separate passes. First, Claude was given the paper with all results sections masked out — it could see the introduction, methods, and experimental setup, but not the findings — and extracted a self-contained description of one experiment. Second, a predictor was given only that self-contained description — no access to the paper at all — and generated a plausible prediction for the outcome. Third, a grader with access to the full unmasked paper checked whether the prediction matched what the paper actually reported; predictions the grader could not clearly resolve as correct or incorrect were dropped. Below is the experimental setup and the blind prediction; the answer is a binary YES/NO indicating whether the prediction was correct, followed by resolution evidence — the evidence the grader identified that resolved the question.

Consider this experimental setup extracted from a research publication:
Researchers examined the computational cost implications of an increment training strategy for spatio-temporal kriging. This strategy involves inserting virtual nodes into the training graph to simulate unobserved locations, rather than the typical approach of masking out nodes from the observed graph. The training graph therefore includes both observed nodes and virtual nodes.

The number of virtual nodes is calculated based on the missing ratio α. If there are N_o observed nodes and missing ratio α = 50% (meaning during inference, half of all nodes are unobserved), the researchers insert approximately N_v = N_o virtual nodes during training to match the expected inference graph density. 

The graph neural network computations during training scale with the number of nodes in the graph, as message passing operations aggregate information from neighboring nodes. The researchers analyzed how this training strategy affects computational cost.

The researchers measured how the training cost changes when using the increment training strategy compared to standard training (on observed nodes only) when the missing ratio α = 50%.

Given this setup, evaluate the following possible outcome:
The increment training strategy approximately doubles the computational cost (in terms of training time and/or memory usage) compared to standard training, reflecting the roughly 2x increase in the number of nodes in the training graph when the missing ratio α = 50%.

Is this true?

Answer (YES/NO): YES